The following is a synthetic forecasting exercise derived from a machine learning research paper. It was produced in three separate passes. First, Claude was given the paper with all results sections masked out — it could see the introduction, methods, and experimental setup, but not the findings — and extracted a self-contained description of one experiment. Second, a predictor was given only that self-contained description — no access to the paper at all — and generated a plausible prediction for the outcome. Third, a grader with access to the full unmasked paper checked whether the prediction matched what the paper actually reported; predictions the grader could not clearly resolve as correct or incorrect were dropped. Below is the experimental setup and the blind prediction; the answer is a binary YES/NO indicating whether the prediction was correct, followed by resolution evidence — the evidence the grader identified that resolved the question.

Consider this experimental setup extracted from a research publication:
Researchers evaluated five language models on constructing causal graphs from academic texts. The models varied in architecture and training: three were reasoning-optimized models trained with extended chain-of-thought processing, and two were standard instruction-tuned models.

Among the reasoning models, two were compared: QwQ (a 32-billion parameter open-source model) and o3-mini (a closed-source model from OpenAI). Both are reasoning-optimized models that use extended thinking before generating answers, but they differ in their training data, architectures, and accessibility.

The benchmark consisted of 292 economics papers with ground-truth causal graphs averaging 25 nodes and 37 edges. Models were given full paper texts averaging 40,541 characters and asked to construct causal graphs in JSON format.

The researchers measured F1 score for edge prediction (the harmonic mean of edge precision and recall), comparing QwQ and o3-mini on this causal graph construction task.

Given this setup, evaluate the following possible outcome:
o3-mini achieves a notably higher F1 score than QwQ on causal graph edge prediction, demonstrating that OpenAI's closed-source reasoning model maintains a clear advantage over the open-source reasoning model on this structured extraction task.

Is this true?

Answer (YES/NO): NO